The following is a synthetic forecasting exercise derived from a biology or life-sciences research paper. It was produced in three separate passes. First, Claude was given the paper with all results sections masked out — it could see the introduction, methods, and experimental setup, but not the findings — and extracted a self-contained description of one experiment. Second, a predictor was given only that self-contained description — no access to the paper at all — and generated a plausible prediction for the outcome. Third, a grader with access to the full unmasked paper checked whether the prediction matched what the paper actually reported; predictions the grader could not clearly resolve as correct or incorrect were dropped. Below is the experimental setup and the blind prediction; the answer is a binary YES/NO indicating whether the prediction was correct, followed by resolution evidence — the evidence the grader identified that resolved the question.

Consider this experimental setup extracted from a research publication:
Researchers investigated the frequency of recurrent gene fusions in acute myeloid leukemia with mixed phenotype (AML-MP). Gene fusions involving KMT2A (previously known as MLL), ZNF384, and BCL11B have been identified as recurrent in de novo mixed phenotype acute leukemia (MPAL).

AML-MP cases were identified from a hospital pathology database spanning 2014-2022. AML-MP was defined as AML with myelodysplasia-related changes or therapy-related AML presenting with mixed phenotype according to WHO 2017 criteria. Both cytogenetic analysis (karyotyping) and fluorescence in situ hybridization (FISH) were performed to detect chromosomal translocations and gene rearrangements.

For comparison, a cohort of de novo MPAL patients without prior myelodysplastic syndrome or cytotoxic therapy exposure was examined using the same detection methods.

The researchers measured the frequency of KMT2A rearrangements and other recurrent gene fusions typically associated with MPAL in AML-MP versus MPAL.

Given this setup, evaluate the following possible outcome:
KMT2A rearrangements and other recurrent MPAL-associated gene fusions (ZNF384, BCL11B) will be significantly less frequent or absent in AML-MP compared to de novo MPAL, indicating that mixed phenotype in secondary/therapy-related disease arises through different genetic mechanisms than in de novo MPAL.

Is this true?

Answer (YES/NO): YES